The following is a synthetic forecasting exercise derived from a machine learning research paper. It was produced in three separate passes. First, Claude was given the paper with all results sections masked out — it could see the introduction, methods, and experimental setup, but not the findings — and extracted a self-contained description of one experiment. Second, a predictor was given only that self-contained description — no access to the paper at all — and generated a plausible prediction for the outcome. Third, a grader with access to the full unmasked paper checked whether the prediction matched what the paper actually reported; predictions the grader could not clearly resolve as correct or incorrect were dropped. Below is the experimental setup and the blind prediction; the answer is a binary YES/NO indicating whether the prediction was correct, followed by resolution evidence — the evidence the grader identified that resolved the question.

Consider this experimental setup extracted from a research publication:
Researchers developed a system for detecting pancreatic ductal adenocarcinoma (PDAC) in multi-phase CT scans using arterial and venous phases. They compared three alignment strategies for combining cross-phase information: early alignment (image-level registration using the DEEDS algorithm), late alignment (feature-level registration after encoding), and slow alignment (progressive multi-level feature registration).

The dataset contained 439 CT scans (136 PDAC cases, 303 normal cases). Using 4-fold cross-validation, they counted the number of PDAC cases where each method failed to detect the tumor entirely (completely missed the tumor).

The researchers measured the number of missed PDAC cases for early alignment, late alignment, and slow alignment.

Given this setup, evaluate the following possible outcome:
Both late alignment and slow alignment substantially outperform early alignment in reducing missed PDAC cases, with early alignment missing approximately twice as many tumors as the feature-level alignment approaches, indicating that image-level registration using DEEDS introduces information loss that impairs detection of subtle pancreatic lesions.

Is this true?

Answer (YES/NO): NO